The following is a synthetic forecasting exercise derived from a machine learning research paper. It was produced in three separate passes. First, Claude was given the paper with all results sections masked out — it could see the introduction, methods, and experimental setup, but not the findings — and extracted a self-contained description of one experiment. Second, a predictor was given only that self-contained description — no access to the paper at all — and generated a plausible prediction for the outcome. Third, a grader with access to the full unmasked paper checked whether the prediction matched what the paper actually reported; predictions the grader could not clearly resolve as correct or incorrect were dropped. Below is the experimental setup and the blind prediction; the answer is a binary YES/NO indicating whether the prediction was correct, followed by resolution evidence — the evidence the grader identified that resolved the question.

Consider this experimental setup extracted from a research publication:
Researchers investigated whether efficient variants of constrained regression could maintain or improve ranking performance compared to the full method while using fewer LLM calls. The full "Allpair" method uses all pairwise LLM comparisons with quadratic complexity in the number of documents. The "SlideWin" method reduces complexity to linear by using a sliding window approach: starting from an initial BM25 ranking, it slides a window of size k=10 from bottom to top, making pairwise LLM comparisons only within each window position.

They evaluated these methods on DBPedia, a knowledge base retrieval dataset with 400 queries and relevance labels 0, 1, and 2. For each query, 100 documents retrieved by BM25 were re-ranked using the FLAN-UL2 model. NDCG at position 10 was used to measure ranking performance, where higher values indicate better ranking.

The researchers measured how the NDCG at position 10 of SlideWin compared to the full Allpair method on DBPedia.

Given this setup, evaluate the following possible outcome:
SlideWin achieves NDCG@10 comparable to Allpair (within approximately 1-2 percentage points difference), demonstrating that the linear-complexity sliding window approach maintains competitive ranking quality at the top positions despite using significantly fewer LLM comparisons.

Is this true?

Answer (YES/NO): YES